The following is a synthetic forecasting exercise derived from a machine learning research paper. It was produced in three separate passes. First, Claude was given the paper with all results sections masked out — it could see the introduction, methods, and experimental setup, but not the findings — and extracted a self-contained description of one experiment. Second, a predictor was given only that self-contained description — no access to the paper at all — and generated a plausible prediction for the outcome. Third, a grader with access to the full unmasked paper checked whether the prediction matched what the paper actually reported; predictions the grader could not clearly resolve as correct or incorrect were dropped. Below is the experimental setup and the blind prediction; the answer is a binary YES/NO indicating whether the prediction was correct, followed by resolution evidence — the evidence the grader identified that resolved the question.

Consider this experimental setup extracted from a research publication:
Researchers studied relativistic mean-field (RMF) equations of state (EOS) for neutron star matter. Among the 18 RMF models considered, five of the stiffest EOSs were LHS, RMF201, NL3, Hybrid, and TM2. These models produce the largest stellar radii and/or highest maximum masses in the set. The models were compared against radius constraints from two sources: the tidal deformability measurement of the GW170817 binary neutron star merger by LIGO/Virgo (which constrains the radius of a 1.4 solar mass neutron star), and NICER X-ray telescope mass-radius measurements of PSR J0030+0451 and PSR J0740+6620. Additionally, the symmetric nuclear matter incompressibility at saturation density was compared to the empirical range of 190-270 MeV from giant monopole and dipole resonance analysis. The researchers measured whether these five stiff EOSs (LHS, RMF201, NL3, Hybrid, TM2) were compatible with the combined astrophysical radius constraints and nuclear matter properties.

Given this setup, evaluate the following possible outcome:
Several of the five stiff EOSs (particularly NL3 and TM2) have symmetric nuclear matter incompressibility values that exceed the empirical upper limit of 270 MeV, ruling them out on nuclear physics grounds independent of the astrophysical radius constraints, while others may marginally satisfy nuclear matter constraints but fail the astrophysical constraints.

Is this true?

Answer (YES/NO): NO